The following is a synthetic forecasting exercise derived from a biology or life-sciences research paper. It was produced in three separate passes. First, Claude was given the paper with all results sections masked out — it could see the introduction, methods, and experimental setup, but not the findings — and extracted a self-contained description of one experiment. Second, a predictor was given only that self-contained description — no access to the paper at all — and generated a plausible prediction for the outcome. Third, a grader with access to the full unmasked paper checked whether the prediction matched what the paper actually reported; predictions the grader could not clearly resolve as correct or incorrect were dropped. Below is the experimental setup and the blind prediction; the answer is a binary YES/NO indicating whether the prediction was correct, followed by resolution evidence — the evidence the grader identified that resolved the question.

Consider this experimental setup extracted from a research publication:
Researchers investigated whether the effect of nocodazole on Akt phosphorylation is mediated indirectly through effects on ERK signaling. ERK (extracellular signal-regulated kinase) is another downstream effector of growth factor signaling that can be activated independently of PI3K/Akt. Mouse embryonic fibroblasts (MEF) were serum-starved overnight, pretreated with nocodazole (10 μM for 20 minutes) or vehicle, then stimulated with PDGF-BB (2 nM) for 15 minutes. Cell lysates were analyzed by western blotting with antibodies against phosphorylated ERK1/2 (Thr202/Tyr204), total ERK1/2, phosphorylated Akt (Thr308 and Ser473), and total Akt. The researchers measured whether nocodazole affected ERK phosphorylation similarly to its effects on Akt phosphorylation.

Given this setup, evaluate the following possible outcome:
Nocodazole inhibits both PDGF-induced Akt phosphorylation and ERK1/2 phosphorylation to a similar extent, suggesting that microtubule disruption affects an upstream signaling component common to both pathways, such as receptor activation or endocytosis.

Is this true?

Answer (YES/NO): NO